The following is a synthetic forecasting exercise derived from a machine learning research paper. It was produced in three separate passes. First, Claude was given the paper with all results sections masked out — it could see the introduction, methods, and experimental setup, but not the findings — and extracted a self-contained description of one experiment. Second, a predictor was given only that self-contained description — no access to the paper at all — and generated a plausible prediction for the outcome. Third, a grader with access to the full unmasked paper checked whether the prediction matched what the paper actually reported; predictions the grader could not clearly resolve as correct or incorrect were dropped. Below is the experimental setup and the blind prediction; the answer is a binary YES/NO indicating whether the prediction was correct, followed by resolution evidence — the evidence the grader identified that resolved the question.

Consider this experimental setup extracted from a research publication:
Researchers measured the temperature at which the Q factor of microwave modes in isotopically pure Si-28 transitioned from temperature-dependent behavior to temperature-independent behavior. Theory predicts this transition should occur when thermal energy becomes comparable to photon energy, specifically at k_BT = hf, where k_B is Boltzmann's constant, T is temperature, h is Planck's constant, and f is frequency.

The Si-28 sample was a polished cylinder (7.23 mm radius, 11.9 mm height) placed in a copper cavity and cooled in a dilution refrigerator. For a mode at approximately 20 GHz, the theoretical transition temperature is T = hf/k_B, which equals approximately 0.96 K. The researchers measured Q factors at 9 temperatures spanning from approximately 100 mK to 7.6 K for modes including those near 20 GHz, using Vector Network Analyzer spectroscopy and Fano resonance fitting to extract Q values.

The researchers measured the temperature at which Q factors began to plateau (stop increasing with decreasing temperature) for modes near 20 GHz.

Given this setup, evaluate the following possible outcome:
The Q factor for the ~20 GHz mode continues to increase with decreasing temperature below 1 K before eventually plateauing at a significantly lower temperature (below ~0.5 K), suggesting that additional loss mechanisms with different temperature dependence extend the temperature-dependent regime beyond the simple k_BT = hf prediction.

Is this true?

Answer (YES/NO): NO